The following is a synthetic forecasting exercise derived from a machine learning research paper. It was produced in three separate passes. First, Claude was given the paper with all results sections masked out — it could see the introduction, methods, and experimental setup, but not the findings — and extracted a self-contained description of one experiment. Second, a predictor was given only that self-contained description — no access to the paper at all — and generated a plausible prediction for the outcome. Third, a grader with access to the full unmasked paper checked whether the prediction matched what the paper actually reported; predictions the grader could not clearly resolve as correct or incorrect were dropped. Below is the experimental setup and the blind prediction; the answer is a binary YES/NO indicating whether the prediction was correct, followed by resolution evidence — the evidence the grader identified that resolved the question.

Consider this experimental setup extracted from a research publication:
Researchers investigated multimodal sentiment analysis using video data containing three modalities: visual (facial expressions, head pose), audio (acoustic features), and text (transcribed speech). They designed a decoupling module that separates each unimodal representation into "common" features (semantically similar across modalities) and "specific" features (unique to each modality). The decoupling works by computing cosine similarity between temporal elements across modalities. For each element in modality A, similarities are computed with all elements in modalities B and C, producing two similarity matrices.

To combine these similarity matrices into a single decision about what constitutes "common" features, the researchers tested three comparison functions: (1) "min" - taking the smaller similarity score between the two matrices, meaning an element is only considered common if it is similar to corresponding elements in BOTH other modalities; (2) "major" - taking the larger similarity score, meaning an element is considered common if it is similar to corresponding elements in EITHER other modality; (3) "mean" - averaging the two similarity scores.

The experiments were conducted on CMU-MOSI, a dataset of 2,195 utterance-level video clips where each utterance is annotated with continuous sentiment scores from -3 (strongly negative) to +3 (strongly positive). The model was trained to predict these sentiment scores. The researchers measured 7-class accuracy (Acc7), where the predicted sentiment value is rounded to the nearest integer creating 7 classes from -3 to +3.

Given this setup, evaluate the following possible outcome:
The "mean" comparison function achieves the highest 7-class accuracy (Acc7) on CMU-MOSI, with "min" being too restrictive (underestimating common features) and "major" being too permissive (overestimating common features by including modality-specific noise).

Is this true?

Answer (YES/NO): NO